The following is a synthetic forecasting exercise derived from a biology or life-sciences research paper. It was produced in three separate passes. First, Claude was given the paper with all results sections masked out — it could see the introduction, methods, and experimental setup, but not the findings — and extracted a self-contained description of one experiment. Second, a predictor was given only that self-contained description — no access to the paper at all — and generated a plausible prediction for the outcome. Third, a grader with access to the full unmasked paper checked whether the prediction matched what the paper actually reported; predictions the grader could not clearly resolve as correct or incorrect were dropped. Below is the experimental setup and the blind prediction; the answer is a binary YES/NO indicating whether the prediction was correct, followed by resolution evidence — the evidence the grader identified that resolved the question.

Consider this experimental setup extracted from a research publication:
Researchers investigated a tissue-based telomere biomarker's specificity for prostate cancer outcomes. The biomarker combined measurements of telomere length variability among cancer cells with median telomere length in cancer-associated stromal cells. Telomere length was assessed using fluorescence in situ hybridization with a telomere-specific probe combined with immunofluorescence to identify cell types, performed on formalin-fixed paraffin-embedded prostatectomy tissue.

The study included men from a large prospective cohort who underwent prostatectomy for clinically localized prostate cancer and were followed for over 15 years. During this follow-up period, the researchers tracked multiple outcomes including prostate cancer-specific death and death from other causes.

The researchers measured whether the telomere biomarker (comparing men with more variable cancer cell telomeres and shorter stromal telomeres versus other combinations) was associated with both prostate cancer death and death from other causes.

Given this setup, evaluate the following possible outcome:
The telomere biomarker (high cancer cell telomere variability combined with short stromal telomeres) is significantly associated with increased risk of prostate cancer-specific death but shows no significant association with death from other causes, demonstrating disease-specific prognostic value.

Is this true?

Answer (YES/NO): YES